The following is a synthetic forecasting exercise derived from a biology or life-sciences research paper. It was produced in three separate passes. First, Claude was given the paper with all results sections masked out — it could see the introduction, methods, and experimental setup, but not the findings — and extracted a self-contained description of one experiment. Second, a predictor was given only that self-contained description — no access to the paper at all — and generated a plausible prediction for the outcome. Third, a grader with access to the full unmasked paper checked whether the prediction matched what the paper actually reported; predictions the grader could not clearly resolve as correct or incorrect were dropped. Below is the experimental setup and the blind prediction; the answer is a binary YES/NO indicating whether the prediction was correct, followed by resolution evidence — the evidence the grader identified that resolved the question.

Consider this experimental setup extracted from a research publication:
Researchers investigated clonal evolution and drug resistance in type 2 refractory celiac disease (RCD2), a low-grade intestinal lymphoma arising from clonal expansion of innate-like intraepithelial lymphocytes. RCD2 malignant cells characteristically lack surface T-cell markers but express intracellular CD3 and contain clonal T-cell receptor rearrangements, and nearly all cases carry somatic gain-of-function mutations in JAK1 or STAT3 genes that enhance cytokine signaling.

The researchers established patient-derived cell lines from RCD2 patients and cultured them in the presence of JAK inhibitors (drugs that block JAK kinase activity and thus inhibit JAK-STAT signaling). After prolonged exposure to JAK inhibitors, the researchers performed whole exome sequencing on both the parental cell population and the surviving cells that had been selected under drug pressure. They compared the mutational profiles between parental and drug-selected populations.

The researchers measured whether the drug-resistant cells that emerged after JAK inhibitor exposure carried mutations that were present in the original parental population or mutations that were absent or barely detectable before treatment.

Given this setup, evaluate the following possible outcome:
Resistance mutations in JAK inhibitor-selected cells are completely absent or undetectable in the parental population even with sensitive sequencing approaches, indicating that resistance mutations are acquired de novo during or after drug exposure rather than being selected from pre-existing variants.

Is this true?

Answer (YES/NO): NO